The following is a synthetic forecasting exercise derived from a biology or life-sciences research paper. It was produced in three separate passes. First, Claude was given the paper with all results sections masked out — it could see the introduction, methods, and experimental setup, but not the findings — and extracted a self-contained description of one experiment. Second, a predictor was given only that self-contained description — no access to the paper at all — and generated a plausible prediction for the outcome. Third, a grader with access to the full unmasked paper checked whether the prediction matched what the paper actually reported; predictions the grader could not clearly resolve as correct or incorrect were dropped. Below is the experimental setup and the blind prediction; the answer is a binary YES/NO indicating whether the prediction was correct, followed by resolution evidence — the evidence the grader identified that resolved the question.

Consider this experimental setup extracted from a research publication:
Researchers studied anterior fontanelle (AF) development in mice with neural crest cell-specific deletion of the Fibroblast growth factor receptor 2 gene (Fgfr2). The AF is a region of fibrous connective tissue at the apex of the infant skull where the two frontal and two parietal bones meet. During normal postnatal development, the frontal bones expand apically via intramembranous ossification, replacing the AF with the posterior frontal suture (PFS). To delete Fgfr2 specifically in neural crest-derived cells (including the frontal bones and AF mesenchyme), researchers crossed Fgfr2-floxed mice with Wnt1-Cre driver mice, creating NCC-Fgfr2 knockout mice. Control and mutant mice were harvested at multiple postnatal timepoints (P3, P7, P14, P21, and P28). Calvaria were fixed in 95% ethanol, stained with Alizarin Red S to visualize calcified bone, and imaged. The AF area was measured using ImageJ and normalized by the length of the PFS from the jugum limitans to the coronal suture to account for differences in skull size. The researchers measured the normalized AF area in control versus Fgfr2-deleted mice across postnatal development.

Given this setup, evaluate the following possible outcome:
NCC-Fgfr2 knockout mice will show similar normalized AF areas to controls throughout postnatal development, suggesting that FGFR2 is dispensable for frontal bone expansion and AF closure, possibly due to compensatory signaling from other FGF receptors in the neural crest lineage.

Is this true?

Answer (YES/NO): NO